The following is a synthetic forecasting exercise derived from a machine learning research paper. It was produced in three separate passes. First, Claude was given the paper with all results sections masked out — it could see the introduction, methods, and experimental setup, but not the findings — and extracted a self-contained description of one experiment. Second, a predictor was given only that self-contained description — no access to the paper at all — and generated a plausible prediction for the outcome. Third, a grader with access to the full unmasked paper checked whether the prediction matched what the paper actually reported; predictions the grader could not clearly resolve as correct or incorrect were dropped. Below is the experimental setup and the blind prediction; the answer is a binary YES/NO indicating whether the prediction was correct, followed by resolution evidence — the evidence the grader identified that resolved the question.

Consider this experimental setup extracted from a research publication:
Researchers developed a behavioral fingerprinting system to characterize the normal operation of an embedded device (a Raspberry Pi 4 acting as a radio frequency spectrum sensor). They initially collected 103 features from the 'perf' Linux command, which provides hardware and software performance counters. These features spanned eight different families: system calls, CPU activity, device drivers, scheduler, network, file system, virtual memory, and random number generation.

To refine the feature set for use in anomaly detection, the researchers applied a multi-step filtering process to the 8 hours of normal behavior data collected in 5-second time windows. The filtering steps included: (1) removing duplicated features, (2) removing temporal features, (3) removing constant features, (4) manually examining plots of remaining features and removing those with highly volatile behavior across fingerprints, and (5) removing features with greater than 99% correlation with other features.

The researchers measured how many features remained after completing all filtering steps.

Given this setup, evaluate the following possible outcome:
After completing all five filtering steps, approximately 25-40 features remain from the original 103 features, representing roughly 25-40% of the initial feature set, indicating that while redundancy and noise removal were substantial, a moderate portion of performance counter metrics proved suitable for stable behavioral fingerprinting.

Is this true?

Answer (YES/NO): NO